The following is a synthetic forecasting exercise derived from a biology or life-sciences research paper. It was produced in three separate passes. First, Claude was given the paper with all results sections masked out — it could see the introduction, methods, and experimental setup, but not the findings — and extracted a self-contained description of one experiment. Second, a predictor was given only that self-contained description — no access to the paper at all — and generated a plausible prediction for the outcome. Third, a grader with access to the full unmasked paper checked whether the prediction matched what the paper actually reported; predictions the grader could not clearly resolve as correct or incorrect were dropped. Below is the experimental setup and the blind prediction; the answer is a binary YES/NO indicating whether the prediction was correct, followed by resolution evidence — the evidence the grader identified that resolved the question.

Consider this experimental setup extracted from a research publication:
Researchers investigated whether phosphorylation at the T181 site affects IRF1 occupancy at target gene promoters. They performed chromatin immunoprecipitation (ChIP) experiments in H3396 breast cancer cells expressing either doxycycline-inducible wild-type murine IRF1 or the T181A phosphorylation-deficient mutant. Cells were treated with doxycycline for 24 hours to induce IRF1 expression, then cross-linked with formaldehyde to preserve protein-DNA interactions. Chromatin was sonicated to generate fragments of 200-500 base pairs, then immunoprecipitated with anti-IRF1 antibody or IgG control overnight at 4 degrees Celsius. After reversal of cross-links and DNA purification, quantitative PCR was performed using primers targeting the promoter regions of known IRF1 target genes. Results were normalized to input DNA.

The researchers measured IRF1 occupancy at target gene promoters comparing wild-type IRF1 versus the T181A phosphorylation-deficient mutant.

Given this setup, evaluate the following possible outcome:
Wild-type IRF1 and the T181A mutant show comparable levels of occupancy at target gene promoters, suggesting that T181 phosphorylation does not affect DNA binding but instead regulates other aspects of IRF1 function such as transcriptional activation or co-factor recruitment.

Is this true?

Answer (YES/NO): YES